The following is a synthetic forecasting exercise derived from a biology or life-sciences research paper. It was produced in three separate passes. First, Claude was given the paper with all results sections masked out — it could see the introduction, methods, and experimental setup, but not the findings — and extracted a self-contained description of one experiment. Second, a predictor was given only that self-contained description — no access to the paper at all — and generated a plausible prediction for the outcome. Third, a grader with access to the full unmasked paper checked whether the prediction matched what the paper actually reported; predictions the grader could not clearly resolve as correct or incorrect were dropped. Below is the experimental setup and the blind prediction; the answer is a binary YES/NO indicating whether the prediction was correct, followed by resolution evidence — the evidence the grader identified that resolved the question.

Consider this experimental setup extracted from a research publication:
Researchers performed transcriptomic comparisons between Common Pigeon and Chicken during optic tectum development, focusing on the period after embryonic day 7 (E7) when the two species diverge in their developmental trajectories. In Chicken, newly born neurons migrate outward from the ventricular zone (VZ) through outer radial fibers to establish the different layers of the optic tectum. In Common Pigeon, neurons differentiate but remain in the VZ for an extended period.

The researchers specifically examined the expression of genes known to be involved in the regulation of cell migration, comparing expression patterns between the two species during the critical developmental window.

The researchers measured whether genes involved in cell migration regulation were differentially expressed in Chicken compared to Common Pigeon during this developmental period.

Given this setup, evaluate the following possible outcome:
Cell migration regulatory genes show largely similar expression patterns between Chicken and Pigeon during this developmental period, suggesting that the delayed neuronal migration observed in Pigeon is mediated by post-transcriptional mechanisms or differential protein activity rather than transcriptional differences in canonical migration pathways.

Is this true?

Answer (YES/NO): NO